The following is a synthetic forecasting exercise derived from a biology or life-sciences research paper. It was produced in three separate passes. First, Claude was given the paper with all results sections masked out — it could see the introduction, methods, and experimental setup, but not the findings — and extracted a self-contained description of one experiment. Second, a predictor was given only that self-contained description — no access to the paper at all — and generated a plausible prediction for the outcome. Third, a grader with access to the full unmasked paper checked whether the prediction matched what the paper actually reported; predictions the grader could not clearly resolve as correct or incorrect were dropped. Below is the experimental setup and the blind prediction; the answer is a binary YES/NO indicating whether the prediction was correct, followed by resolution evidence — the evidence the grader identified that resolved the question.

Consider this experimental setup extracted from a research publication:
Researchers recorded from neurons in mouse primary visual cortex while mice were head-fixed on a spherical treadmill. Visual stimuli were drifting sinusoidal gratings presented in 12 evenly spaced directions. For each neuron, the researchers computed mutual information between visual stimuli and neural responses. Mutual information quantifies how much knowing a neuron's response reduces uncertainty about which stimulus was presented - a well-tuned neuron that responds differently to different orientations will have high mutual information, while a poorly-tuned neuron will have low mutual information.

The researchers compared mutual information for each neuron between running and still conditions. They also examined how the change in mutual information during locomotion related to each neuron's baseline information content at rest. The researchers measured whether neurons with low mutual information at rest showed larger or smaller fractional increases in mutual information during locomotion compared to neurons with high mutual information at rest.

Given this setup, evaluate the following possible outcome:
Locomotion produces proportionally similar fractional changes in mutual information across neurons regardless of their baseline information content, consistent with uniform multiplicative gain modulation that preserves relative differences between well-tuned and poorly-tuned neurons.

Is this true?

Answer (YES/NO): NO